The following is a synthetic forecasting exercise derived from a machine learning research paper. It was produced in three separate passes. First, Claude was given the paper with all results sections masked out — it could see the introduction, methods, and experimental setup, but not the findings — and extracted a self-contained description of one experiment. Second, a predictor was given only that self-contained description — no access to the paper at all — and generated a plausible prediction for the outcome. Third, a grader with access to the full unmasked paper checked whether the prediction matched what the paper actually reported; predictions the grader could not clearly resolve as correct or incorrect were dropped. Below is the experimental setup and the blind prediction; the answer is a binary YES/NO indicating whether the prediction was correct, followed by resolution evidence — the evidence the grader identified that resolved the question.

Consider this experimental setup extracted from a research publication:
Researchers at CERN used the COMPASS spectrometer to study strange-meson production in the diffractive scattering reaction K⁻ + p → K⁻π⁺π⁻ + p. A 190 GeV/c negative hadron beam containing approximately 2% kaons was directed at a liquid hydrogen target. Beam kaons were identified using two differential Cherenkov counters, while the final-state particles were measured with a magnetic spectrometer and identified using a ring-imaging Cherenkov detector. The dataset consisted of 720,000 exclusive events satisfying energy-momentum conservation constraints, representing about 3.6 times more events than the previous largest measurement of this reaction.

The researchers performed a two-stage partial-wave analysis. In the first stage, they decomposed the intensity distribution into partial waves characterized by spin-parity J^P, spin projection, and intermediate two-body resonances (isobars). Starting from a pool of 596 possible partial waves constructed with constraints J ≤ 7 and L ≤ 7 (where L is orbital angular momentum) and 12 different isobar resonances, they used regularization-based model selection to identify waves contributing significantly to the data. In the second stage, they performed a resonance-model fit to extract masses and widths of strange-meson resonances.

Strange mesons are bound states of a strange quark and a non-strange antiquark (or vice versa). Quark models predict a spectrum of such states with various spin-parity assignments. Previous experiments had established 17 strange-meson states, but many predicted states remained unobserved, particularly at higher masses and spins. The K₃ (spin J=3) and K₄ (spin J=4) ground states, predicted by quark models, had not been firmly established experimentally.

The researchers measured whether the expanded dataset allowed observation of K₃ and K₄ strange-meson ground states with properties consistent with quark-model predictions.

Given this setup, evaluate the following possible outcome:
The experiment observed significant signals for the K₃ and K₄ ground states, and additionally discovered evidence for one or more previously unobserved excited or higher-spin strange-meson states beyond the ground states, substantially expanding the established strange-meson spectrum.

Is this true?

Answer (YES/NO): NO